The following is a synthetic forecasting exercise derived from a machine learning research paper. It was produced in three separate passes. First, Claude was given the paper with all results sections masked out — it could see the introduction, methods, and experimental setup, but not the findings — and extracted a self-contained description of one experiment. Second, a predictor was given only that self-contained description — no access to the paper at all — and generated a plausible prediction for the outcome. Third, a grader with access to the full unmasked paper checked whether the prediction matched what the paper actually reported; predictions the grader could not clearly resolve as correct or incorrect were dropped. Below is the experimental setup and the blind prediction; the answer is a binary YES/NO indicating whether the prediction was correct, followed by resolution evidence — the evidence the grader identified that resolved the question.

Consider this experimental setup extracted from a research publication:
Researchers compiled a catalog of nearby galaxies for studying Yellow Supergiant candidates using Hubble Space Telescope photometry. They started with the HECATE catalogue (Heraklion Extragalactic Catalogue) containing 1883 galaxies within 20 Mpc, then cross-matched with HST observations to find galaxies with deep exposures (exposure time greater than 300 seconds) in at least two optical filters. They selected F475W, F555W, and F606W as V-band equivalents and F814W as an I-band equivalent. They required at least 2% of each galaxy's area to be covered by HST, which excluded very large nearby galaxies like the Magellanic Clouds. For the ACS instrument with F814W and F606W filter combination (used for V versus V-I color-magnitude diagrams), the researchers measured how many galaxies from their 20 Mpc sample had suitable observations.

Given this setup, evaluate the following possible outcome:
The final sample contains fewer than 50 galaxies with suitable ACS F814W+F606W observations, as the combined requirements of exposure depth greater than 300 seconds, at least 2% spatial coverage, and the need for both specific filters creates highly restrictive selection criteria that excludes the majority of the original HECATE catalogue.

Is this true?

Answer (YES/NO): NO